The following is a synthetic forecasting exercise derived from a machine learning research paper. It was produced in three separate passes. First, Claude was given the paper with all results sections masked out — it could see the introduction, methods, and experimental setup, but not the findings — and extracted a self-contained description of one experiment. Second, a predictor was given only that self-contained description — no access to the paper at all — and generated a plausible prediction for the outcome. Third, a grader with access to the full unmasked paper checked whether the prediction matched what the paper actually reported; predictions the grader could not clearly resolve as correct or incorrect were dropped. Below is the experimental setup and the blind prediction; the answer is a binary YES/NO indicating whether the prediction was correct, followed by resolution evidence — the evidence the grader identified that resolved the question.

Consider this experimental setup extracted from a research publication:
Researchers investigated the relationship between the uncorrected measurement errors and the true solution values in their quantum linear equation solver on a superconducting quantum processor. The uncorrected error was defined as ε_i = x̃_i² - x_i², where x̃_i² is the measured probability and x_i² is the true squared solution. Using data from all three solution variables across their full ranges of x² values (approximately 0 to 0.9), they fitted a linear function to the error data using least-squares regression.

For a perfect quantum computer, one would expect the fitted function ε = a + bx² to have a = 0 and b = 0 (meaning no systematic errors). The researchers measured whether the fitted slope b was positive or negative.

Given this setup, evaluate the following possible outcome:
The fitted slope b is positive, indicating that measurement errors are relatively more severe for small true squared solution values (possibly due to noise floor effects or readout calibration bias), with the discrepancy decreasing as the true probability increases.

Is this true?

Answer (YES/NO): NO